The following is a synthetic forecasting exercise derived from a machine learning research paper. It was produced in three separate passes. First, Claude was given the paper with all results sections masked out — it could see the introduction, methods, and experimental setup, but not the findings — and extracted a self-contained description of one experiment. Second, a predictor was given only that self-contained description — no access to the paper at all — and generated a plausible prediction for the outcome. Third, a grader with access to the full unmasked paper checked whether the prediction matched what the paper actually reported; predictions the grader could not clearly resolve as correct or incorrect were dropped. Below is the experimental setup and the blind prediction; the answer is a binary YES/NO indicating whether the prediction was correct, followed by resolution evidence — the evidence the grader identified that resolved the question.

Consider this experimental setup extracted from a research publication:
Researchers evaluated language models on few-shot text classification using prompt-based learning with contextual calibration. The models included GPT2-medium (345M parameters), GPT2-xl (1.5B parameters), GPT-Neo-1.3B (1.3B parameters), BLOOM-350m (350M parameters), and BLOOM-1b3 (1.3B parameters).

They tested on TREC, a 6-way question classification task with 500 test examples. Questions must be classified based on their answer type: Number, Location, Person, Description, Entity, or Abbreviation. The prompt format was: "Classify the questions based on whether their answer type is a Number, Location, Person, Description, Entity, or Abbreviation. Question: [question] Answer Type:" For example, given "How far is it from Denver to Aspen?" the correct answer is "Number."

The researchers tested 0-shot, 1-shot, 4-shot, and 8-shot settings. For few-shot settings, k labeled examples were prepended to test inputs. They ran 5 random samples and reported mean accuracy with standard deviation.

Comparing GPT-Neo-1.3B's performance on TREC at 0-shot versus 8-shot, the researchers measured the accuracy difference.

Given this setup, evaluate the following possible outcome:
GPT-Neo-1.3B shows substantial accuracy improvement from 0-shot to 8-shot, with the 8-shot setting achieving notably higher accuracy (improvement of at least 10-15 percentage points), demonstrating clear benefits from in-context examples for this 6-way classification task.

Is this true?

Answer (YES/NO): NO